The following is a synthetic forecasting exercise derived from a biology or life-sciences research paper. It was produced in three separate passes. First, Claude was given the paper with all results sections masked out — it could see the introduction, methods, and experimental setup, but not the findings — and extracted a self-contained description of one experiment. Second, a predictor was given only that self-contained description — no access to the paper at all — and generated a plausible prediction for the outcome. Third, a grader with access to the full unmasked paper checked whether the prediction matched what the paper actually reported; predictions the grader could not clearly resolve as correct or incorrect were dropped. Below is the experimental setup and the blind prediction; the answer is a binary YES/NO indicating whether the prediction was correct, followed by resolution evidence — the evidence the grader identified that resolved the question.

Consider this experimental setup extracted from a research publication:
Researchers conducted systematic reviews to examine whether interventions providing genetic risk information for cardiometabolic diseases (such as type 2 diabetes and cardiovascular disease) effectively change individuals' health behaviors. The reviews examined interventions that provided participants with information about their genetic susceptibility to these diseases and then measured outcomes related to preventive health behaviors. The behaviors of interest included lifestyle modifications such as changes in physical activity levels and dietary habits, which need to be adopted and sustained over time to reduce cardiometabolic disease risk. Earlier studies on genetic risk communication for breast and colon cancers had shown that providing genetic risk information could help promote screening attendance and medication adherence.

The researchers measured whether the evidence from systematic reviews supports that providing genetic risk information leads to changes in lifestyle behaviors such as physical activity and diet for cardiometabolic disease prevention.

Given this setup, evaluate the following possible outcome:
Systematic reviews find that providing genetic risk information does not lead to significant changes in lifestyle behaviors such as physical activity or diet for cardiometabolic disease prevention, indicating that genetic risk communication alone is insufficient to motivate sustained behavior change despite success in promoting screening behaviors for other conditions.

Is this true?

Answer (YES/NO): YES